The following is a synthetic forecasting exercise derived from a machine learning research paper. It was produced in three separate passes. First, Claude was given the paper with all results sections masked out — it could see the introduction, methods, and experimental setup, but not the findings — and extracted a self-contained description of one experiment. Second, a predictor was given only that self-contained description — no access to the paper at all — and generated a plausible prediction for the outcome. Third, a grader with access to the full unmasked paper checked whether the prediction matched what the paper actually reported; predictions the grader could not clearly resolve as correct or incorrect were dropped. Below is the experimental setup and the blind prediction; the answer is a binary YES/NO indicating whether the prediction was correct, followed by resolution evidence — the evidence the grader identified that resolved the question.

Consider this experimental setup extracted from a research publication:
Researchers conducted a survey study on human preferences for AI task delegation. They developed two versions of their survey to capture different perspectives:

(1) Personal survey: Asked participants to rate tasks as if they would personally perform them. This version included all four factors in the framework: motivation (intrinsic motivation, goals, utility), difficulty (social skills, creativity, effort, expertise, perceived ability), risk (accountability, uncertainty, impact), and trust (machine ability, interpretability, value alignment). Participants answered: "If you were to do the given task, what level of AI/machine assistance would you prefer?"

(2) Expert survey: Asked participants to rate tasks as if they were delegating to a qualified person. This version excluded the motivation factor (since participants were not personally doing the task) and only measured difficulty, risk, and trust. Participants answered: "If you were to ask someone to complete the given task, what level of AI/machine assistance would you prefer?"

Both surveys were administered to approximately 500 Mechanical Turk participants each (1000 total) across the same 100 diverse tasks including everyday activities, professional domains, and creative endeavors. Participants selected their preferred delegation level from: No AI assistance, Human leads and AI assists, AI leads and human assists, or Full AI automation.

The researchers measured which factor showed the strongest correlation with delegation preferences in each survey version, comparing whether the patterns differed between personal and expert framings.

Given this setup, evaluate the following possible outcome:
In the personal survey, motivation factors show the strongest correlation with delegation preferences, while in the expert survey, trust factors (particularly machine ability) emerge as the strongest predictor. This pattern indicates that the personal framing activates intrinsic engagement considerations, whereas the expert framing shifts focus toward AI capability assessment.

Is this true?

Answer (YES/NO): NO